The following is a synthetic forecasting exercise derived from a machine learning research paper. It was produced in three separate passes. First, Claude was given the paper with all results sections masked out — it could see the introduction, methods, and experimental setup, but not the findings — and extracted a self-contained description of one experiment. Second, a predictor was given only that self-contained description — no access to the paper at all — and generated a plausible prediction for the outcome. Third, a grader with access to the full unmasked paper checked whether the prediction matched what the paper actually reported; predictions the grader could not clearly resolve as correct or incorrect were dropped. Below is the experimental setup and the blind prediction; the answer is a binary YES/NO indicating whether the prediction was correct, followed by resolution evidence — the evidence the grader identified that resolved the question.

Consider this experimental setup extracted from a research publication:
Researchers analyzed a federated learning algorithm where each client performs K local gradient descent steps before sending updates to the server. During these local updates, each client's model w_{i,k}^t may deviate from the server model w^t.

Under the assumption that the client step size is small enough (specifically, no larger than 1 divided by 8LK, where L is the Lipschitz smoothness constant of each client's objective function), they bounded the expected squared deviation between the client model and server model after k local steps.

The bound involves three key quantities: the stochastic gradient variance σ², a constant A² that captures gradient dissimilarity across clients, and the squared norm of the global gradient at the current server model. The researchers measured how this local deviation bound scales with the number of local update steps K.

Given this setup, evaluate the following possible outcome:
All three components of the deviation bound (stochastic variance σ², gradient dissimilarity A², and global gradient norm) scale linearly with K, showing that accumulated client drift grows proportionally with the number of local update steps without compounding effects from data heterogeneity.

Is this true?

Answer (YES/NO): NO